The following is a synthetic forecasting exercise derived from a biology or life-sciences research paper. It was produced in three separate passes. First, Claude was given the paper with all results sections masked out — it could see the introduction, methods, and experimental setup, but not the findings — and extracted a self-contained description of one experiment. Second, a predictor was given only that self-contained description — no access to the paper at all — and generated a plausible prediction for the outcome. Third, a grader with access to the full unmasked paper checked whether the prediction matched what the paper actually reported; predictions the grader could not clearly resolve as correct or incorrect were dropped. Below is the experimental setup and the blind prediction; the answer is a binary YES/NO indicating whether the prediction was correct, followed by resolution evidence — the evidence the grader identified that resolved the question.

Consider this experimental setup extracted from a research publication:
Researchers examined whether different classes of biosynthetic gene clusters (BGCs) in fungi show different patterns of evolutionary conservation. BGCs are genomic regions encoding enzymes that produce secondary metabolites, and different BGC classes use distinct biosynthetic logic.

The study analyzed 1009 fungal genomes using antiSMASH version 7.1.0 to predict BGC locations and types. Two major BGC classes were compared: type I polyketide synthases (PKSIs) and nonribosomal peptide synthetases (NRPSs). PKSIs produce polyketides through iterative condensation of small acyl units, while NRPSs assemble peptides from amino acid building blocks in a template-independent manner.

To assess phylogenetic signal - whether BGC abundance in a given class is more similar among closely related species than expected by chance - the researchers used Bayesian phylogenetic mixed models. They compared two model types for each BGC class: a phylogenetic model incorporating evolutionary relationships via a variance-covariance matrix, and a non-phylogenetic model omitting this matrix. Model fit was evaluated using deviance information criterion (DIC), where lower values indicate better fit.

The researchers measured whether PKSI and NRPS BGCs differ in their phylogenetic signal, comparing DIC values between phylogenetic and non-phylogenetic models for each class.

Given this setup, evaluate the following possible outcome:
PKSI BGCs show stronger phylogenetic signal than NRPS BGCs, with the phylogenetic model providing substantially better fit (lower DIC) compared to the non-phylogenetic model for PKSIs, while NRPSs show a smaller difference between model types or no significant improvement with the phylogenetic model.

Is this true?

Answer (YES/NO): YES